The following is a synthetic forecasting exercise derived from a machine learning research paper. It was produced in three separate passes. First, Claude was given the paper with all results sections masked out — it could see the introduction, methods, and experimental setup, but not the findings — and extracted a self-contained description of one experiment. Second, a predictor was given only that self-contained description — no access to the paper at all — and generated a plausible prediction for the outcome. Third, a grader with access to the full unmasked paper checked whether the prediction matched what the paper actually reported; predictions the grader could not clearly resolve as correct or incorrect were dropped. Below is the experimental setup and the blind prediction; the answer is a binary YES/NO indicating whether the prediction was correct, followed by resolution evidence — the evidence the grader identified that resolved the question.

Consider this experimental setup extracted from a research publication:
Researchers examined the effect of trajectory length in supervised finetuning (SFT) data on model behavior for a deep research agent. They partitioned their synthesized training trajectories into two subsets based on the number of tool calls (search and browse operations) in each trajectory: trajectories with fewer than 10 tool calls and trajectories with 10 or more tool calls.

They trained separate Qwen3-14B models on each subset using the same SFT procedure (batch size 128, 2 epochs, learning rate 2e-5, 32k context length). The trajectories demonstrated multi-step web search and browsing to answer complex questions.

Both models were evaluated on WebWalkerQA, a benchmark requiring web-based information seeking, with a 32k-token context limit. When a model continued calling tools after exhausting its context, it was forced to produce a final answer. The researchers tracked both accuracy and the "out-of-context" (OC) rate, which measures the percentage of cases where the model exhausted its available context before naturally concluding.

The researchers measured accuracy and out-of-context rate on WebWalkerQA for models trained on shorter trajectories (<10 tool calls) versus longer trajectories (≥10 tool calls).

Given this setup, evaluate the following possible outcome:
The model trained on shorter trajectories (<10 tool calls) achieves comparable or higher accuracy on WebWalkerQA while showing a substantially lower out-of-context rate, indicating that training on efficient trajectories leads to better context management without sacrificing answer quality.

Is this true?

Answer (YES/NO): NO